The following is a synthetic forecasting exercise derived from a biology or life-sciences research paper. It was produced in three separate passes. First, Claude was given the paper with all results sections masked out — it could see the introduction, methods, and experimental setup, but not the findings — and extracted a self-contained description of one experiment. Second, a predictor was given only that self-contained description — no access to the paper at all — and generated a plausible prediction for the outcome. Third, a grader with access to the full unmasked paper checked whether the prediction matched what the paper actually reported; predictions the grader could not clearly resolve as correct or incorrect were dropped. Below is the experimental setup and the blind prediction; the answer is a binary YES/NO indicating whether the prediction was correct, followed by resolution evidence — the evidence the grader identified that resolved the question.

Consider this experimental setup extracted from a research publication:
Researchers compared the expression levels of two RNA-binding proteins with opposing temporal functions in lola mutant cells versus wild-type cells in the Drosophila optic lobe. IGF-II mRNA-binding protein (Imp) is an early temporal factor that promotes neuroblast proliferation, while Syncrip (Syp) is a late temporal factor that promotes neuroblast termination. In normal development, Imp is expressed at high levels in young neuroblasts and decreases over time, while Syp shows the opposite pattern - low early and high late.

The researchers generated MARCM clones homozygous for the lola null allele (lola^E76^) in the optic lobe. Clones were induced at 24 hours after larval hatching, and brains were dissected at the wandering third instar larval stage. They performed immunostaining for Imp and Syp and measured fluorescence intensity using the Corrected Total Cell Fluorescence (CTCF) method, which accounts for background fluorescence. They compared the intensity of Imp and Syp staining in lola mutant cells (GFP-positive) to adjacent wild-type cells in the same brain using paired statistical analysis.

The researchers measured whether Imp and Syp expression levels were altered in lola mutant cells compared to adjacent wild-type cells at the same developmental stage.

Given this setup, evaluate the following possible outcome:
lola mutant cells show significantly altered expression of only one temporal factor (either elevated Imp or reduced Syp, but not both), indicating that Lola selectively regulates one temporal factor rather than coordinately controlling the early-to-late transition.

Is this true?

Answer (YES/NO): NO